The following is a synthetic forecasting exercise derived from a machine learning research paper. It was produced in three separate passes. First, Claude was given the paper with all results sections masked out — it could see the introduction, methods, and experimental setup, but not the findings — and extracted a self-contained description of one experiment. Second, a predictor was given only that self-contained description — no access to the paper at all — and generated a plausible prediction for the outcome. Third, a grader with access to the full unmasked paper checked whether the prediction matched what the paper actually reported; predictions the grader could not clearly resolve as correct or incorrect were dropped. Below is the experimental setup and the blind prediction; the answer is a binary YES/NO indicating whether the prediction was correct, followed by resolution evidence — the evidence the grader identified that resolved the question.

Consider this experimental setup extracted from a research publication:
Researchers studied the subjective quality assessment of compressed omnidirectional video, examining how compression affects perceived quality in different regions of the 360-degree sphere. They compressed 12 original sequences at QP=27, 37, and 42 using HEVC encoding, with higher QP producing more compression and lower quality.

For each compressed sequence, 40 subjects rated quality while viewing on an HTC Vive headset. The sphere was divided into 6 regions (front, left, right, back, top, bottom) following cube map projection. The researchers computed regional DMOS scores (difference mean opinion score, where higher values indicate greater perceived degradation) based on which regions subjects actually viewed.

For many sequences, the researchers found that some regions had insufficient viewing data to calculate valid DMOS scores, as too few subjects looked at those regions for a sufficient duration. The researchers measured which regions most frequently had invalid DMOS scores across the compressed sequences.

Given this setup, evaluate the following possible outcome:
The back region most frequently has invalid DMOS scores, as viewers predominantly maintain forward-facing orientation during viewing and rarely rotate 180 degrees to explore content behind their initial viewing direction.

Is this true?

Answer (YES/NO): NO